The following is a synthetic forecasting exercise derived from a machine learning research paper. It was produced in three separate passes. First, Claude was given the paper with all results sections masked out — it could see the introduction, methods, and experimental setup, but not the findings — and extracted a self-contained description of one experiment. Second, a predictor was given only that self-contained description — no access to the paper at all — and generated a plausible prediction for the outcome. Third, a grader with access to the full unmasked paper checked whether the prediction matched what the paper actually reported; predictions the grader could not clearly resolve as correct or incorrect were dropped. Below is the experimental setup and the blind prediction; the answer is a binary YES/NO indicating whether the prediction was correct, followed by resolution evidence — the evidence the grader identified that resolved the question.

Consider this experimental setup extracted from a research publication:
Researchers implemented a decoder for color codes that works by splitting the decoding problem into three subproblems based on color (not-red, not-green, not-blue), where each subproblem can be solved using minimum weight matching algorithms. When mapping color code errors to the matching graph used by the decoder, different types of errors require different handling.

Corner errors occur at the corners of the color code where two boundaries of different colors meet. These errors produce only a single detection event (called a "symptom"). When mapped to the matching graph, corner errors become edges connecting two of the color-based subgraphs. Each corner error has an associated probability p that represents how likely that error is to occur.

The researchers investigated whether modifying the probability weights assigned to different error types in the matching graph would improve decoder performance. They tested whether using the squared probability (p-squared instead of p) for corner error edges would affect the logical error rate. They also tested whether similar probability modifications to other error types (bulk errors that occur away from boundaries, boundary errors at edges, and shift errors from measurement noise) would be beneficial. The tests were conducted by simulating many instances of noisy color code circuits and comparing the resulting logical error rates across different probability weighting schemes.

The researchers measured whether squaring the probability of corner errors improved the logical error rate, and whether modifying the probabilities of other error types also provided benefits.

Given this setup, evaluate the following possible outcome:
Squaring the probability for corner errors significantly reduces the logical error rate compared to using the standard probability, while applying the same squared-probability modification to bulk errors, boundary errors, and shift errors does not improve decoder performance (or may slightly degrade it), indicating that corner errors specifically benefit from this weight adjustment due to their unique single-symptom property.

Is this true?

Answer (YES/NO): YES